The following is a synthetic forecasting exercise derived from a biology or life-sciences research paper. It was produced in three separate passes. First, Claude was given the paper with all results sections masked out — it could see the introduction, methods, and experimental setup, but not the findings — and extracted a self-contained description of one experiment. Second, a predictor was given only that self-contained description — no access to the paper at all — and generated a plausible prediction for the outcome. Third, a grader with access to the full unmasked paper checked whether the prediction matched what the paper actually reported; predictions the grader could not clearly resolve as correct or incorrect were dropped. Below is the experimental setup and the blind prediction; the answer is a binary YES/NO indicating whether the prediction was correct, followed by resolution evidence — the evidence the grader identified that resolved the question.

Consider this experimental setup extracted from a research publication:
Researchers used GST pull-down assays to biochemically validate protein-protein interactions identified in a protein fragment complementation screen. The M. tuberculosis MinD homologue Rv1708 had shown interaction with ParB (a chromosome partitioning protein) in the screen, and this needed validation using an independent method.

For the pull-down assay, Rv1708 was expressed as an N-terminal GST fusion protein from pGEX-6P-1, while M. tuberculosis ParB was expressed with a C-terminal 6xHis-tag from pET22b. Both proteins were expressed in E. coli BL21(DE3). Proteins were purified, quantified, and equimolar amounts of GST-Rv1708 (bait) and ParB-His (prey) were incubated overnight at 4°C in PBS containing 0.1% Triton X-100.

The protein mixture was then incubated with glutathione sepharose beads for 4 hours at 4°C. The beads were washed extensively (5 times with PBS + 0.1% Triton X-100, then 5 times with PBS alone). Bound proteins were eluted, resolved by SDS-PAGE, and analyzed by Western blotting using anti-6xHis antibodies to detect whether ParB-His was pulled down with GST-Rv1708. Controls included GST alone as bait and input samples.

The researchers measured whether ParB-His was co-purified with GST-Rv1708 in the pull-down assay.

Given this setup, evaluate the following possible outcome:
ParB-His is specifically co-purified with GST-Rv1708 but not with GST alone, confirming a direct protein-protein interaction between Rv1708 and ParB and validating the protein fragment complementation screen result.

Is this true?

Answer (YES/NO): YES